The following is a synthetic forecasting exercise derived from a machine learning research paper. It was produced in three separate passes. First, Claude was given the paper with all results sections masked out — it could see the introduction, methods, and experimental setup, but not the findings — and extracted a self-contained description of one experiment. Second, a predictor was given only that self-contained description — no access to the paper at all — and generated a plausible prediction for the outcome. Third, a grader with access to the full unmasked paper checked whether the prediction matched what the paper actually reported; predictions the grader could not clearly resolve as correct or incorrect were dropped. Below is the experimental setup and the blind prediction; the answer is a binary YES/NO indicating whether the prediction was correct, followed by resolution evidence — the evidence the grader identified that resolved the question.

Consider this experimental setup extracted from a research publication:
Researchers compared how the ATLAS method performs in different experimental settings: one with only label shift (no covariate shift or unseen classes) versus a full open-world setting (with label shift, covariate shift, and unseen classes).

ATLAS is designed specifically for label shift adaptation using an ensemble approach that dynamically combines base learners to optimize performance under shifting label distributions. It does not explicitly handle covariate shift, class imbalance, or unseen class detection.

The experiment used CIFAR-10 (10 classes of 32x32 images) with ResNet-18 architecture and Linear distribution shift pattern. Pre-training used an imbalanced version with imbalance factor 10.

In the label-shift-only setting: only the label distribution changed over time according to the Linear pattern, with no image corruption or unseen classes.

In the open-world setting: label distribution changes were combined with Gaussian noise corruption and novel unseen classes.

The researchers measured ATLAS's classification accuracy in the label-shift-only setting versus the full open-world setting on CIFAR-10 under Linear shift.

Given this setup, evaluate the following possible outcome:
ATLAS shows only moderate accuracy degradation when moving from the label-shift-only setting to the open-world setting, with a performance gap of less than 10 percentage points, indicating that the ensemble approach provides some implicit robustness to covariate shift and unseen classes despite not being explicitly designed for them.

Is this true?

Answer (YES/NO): YES